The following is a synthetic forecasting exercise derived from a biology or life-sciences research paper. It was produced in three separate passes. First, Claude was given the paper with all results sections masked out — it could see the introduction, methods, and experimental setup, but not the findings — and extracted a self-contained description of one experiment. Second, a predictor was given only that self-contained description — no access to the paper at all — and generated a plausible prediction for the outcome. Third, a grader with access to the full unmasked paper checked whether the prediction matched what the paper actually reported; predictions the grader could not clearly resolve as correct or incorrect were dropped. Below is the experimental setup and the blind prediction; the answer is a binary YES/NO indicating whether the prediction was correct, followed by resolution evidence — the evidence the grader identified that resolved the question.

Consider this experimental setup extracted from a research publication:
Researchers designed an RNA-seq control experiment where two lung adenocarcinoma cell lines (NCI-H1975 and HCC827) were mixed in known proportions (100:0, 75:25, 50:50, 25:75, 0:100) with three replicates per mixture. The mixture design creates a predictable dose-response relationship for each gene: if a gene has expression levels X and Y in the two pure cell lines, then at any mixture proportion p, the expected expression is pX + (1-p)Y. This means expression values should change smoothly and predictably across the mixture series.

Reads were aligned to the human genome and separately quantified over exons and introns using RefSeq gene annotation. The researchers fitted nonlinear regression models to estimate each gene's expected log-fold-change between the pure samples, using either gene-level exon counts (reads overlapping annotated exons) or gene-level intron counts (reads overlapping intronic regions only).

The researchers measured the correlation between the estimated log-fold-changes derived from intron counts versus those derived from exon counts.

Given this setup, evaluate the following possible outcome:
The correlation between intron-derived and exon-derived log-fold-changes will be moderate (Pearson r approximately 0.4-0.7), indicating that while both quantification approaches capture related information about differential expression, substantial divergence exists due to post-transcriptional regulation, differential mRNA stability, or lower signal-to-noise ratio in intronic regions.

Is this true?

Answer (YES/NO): NO